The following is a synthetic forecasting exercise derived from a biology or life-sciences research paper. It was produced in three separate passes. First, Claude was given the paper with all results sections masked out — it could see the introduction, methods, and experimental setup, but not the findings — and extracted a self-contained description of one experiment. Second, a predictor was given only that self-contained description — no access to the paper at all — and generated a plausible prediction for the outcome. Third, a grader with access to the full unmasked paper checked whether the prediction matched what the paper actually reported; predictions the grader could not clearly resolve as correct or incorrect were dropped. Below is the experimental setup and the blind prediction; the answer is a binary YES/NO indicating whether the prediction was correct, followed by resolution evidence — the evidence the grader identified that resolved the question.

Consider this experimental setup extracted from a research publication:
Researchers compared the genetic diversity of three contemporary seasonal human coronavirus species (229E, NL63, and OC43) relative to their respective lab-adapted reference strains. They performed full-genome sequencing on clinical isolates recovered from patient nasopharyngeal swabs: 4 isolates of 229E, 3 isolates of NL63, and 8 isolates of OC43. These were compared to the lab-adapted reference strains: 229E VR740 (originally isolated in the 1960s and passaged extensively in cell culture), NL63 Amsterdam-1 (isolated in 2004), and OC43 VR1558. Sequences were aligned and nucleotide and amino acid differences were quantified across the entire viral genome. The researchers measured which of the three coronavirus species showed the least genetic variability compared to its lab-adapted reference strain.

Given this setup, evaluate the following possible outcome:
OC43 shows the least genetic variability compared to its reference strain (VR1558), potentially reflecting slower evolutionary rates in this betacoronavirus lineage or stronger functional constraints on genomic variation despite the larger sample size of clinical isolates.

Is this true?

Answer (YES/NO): NO